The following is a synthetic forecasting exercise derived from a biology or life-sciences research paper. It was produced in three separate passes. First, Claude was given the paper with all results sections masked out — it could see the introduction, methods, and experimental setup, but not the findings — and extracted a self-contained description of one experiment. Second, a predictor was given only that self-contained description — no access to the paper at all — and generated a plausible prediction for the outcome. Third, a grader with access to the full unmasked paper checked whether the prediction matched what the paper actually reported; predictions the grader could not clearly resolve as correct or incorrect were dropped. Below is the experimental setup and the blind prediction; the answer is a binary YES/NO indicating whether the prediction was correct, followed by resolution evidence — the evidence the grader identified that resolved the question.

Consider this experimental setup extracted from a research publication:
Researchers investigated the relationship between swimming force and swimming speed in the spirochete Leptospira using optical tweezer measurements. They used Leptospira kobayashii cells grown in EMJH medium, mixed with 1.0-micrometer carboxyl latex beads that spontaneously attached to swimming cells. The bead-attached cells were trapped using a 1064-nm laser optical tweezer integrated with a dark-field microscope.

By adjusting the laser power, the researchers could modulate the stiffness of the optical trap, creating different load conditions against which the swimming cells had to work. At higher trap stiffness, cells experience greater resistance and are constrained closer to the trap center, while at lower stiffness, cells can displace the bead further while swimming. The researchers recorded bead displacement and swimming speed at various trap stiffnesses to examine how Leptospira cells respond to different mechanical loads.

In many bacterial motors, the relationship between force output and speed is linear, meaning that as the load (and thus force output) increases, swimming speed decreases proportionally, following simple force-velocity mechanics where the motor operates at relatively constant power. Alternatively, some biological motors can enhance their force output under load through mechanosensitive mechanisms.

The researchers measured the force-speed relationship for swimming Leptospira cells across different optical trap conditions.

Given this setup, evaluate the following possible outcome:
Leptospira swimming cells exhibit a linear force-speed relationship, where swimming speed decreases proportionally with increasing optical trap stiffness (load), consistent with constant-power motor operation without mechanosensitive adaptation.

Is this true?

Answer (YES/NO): NO